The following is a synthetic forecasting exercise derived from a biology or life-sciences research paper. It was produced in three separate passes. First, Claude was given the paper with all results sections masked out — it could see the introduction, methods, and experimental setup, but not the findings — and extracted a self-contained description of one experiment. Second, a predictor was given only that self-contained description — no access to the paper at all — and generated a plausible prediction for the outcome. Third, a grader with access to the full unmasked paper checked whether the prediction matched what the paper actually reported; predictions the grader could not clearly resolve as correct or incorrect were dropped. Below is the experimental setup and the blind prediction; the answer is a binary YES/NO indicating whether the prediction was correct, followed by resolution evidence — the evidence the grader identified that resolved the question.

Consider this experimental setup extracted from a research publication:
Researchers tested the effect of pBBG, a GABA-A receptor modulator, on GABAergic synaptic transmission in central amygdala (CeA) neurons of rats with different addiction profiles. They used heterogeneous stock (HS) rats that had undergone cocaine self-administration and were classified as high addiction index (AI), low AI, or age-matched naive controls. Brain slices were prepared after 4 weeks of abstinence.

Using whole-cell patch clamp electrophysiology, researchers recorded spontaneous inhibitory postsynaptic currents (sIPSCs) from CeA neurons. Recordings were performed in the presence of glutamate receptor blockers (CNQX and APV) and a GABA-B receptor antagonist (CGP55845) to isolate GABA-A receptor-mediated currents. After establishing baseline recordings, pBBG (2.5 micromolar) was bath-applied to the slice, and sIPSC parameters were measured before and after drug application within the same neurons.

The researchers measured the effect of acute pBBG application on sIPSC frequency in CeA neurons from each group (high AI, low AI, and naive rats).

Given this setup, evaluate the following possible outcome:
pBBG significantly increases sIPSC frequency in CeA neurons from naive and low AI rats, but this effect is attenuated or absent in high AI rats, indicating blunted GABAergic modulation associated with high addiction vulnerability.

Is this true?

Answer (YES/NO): NO